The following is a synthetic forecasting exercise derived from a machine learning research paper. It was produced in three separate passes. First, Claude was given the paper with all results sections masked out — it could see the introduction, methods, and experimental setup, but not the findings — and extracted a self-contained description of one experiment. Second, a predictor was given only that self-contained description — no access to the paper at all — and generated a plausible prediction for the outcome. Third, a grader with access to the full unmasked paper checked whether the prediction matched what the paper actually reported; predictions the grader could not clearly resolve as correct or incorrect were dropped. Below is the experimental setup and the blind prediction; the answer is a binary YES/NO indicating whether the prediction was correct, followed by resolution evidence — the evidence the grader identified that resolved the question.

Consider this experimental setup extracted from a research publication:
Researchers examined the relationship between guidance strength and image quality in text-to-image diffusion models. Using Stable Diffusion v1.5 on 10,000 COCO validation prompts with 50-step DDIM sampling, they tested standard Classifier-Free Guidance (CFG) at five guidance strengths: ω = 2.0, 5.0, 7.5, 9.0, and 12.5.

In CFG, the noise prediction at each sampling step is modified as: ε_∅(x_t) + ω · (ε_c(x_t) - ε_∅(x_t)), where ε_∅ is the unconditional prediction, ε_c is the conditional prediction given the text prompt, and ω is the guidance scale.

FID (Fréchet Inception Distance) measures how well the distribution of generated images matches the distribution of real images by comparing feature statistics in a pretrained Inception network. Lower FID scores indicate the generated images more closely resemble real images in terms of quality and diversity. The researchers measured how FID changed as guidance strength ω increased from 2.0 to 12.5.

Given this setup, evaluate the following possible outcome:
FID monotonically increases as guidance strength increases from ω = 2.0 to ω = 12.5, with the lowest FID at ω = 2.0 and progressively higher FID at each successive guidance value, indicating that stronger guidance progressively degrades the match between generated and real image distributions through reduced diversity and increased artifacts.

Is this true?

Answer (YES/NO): YES